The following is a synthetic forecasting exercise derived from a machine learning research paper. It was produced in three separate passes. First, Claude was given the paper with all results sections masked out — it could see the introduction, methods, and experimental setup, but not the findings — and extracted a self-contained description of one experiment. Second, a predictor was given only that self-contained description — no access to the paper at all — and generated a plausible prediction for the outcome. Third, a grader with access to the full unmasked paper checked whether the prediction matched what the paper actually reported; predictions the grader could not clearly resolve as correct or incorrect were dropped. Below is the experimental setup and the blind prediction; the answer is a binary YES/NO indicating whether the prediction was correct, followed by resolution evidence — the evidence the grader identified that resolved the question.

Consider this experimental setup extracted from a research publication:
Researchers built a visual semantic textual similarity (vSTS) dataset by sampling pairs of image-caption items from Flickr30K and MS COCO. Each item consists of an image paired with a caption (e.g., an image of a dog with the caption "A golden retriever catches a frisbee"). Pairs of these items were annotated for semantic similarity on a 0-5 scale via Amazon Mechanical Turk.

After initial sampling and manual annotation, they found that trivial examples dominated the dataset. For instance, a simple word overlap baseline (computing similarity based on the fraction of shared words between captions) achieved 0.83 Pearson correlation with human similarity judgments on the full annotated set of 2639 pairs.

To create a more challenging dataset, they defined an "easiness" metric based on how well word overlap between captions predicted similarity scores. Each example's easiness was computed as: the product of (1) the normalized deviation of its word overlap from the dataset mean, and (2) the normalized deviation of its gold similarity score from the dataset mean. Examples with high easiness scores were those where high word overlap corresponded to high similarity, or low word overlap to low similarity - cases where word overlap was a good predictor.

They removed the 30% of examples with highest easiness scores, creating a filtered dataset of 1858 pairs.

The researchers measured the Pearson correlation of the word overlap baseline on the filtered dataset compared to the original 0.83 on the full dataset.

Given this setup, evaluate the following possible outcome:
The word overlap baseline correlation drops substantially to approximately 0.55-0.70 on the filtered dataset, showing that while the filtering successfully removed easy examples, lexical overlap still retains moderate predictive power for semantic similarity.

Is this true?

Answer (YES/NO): YES